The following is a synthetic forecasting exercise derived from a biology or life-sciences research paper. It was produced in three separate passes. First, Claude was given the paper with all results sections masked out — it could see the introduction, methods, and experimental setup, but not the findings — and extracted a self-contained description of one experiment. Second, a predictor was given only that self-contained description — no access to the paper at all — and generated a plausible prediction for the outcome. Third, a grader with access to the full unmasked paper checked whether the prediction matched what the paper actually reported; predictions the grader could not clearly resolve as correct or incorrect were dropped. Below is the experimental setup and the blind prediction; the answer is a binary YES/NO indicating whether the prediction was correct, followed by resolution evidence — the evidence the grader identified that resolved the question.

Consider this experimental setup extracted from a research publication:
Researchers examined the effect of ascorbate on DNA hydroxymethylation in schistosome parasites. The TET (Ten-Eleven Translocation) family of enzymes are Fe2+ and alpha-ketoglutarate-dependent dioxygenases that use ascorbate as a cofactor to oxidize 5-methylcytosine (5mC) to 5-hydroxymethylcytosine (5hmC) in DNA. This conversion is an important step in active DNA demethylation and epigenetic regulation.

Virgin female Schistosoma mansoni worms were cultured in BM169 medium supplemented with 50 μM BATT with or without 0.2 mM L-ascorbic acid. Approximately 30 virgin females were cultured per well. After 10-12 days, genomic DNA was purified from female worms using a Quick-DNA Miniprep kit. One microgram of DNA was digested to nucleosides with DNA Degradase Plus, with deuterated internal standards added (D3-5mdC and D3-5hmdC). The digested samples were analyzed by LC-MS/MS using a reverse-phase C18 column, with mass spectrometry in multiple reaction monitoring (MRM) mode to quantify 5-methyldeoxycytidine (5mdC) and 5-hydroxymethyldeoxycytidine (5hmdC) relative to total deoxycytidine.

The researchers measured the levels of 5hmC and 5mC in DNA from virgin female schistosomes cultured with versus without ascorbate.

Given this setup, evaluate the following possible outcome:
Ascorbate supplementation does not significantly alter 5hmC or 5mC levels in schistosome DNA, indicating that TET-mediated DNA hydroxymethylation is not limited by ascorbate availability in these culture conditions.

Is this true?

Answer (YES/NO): NO